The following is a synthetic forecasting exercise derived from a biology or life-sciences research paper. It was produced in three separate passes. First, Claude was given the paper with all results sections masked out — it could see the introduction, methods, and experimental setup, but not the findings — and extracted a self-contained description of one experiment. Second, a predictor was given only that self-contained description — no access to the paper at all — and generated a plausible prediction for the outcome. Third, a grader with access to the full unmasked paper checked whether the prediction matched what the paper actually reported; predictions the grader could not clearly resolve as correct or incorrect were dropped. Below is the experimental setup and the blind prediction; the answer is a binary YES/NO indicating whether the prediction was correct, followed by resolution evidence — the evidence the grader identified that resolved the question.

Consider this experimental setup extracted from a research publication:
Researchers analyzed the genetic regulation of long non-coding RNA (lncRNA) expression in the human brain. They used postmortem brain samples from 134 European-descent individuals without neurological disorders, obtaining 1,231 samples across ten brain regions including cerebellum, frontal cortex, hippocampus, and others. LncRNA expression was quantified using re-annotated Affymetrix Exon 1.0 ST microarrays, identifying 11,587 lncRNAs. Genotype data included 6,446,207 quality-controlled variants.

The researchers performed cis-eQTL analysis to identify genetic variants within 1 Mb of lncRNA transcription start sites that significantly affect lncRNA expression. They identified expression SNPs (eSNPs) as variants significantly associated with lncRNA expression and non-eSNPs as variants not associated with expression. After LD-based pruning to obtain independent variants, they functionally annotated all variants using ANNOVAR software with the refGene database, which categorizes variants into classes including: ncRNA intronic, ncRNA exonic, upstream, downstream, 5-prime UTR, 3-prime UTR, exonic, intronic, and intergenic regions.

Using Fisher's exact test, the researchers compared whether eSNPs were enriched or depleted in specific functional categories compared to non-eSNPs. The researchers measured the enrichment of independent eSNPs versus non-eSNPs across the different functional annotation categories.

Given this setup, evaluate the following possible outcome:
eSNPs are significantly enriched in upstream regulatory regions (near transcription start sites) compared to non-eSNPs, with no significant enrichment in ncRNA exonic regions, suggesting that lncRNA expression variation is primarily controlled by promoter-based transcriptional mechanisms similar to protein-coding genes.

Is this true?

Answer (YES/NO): NO